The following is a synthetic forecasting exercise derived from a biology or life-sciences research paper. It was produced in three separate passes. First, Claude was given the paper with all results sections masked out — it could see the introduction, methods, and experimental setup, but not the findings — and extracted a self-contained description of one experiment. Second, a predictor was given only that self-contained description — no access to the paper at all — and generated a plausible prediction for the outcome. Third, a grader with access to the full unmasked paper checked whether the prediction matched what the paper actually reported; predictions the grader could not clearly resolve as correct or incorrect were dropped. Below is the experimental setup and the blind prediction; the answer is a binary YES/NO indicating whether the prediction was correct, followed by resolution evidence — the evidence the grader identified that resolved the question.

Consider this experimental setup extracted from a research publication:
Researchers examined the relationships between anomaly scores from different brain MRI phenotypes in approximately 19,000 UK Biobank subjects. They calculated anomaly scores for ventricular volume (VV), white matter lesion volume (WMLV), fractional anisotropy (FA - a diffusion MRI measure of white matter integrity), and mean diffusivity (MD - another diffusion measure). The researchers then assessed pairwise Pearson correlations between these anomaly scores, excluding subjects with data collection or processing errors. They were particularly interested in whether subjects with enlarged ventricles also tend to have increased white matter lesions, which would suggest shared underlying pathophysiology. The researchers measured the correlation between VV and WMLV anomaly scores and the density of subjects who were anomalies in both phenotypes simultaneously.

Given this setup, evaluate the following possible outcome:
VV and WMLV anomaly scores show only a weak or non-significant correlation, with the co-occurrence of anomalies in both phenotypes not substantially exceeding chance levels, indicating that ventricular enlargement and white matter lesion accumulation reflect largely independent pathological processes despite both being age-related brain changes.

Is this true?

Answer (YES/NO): YES